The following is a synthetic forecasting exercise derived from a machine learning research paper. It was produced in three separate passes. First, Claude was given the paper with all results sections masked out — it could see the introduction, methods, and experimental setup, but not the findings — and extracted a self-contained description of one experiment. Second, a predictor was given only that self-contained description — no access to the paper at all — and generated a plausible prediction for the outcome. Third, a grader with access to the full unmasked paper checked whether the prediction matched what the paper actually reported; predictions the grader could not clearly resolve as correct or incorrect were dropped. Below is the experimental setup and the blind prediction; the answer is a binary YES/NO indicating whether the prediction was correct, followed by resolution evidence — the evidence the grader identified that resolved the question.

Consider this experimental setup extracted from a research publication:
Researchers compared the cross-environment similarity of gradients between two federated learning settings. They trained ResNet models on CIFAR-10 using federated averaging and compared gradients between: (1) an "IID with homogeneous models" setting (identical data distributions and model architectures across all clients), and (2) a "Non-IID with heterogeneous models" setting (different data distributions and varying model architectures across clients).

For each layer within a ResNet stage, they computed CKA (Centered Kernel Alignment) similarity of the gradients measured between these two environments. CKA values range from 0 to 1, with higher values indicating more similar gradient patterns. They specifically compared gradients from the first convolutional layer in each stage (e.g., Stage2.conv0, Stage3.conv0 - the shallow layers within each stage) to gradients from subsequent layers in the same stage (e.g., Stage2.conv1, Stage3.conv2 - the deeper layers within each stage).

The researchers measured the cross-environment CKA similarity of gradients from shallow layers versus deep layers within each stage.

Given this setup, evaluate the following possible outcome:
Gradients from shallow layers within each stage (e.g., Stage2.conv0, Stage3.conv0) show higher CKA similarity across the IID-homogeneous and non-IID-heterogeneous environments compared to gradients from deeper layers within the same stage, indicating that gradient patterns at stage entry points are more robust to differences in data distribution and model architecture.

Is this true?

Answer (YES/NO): YES